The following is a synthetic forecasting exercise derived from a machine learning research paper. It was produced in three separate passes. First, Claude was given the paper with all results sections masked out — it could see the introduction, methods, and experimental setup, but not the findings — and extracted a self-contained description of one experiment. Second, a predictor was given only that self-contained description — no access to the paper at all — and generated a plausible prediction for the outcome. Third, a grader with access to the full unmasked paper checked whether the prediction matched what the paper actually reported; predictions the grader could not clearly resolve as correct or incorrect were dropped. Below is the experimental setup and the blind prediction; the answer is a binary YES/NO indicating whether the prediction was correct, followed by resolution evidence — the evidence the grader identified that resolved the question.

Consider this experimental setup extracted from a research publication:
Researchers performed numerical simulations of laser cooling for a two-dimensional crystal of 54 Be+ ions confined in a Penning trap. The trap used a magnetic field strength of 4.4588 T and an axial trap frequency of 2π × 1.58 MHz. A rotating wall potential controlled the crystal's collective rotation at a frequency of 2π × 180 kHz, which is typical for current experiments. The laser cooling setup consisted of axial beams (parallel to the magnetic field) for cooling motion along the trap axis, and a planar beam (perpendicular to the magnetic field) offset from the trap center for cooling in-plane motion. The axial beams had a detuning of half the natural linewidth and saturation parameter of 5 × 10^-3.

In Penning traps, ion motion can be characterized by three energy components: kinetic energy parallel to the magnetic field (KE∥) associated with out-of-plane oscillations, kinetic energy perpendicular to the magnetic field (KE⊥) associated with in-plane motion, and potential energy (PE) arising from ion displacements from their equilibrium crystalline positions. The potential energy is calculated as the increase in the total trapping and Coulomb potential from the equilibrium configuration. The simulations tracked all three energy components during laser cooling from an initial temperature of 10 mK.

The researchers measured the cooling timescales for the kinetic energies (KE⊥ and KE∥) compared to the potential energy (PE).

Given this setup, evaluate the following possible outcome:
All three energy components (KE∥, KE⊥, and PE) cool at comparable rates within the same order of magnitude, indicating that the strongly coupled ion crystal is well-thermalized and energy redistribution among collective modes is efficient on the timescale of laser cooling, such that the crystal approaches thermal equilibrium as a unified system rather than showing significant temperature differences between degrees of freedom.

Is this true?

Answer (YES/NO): NO